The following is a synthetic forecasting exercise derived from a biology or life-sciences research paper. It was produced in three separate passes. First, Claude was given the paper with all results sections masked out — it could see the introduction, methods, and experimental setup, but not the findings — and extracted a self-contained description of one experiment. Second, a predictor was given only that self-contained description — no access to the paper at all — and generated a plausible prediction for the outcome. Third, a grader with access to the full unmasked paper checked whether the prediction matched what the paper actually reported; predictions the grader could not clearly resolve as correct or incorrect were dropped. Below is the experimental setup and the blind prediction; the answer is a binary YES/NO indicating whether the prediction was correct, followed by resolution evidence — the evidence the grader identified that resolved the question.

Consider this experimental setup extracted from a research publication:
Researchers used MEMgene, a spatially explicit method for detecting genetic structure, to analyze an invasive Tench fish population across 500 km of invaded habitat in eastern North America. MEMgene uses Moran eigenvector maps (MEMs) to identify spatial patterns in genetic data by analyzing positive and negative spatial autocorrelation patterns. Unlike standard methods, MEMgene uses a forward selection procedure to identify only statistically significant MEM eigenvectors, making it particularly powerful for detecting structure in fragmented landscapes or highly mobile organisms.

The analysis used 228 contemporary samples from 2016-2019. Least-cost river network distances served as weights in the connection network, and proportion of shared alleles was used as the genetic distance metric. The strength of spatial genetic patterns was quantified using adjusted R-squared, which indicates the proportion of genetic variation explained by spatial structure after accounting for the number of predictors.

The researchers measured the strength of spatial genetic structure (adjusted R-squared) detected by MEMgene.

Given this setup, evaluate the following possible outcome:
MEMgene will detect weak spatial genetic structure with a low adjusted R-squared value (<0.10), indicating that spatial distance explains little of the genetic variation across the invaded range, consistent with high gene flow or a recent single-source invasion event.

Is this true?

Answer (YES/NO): YES